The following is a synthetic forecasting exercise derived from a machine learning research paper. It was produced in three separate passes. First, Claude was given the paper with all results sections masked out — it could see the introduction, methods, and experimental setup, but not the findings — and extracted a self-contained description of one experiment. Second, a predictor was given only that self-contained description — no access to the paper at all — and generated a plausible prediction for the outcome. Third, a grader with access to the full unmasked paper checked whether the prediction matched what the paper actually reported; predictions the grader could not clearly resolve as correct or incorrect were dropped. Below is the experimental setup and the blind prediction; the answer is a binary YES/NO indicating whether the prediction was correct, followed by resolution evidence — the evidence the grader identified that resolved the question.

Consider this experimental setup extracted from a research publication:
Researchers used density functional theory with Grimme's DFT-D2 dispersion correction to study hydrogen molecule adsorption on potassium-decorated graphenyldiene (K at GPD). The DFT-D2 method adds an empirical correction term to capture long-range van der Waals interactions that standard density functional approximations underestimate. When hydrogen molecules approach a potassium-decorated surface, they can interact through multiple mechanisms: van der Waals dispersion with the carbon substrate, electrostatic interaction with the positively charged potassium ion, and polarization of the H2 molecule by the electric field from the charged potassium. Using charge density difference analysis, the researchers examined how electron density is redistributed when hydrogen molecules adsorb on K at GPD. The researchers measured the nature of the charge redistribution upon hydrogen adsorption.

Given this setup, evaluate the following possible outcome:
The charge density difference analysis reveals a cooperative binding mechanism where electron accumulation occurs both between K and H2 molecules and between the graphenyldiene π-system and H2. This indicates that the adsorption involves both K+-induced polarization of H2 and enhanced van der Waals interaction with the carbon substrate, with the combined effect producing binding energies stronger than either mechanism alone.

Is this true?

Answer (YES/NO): NO